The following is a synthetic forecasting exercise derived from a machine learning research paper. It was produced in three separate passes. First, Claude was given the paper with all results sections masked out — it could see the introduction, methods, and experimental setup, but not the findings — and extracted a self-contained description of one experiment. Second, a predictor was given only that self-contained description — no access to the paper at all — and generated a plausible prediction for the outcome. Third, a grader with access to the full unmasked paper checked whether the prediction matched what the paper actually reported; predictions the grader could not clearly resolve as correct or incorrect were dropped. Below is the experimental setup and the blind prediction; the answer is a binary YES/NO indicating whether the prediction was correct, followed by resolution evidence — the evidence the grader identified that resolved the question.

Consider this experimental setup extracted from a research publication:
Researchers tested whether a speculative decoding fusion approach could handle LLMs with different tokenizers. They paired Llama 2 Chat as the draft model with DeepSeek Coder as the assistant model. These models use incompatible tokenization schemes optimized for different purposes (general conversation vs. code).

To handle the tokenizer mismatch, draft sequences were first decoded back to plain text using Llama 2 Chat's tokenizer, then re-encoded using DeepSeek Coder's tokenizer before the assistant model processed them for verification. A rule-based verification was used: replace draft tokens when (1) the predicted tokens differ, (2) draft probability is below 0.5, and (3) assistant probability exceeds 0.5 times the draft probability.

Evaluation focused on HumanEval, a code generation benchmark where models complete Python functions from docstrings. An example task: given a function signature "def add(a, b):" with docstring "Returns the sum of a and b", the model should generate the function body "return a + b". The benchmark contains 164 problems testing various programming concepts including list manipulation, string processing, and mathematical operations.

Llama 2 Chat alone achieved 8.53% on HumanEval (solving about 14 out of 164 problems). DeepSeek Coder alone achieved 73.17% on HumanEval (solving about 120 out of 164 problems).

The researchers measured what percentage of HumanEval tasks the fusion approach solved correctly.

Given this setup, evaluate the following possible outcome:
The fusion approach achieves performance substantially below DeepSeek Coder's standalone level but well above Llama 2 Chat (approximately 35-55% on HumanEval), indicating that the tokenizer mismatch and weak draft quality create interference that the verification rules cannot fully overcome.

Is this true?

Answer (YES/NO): NO